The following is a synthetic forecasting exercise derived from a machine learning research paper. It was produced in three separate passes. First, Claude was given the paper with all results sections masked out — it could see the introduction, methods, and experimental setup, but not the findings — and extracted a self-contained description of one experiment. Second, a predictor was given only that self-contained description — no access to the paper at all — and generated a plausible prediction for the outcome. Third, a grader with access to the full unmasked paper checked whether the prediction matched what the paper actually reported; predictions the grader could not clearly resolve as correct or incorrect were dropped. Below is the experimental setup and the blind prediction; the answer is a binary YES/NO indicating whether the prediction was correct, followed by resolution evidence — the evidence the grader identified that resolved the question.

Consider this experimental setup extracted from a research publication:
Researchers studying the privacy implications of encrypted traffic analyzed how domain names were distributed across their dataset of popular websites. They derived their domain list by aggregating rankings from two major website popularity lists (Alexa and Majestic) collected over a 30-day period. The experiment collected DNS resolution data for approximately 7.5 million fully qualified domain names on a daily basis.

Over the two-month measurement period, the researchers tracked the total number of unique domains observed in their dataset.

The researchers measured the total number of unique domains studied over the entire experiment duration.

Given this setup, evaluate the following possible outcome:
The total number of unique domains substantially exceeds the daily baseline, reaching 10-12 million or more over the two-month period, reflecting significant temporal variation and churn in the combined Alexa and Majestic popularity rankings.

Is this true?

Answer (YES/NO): YES